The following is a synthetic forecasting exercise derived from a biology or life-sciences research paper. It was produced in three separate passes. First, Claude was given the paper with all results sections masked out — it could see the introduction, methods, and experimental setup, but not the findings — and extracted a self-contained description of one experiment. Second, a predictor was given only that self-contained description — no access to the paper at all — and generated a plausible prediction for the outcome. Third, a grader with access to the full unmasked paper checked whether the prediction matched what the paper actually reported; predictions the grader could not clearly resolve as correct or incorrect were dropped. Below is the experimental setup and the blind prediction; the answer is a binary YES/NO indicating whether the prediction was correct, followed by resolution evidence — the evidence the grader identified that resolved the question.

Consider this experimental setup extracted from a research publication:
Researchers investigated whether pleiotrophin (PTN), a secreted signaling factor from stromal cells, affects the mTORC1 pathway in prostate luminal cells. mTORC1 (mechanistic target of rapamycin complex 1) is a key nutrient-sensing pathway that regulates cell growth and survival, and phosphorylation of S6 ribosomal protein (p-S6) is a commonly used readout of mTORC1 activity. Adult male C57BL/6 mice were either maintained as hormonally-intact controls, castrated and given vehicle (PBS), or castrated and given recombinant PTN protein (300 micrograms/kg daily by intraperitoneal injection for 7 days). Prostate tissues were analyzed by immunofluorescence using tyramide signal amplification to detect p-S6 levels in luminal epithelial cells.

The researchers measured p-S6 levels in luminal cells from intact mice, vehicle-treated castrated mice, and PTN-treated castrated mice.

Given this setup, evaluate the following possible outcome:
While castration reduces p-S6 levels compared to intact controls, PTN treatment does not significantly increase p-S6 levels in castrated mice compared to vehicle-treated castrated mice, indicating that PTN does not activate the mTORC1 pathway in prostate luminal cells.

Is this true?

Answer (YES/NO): NO